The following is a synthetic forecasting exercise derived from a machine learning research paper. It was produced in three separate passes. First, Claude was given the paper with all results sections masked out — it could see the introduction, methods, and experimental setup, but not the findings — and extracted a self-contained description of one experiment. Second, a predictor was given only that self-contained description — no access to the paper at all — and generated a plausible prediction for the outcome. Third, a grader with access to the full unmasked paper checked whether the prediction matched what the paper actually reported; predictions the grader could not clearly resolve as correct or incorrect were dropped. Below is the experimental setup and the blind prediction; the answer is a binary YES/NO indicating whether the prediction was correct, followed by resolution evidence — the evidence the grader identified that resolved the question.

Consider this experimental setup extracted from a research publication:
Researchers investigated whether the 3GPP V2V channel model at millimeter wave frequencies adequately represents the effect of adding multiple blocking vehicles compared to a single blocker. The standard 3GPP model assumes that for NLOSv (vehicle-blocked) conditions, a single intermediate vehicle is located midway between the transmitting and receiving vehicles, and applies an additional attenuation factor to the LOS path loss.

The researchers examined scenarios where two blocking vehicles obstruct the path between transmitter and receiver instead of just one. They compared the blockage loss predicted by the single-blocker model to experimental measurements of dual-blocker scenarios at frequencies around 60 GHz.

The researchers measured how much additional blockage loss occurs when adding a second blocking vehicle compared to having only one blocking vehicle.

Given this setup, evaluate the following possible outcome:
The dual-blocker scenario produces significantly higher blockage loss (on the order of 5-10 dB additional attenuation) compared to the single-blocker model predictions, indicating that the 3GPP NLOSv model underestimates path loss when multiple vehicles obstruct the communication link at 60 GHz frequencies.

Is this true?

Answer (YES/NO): YES